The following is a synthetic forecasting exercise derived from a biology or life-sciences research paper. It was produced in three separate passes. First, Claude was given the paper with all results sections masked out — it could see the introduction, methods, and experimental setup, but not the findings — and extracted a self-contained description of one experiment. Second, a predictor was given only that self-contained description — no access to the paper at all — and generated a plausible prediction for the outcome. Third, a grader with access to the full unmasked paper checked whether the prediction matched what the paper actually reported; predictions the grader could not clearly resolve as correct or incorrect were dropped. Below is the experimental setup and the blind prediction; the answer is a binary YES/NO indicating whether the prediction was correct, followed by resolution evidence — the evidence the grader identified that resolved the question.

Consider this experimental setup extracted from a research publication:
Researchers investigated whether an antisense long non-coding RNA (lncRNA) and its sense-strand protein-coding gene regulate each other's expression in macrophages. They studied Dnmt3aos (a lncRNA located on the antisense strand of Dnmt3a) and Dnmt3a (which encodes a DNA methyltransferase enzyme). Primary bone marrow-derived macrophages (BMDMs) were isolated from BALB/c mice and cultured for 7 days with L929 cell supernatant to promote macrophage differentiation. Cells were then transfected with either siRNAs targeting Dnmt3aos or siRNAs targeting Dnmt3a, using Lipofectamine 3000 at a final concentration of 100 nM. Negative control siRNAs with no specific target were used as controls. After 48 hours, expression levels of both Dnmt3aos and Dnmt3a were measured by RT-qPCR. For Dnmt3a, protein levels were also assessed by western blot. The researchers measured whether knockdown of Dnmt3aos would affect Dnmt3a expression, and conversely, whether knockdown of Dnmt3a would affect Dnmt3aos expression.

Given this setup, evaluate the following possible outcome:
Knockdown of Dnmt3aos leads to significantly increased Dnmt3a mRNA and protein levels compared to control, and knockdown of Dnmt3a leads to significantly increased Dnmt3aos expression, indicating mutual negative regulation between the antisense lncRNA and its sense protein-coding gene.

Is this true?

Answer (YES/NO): NO